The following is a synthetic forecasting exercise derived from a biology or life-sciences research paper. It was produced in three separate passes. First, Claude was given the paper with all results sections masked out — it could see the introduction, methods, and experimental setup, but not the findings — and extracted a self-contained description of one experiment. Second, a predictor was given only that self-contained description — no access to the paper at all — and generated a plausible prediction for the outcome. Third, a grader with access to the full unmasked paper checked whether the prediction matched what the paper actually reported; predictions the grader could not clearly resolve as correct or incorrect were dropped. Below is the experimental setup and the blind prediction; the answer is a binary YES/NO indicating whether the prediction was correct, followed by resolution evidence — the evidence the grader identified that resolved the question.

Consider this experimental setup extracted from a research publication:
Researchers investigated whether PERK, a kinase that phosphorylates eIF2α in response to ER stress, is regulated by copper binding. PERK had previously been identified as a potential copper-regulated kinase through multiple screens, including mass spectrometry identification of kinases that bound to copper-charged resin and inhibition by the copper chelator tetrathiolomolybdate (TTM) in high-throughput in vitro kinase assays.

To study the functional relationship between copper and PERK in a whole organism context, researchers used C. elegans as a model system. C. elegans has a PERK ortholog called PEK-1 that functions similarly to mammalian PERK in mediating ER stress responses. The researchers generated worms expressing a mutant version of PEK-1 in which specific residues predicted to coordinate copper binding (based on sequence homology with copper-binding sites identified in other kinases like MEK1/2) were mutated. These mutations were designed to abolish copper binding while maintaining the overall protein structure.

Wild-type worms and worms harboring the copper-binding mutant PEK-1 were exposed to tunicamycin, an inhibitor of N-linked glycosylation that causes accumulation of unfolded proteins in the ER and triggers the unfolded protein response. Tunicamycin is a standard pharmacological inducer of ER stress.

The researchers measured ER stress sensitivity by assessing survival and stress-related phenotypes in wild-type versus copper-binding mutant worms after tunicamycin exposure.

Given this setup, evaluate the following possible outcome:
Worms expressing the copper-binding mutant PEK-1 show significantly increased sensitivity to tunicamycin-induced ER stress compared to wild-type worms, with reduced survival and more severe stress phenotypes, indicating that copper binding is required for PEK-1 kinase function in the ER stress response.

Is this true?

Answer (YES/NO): YES